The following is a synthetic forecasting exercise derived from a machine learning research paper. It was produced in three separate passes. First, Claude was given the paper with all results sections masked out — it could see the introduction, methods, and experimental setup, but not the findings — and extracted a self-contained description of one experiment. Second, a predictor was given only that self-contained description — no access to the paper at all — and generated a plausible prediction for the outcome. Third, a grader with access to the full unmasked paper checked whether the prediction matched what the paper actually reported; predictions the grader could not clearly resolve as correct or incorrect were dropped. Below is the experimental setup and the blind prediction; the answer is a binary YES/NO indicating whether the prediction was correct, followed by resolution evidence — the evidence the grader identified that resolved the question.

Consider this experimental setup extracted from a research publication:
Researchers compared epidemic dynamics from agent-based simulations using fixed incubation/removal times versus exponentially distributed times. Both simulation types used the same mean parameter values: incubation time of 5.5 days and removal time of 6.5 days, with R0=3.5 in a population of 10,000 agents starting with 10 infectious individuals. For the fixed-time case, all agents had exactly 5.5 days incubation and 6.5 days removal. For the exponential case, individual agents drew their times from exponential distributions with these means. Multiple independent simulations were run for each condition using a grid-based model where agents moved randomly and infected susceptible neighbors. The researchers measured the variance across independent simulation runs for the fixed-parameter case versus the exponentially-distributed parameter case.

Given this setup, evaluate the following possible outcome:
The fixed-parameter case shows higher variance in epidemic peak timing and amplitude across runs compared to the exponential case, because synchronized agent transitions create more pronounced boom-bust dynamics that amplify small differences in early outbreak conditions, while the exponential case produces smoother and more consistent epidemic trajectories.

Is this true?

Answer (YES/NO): NO